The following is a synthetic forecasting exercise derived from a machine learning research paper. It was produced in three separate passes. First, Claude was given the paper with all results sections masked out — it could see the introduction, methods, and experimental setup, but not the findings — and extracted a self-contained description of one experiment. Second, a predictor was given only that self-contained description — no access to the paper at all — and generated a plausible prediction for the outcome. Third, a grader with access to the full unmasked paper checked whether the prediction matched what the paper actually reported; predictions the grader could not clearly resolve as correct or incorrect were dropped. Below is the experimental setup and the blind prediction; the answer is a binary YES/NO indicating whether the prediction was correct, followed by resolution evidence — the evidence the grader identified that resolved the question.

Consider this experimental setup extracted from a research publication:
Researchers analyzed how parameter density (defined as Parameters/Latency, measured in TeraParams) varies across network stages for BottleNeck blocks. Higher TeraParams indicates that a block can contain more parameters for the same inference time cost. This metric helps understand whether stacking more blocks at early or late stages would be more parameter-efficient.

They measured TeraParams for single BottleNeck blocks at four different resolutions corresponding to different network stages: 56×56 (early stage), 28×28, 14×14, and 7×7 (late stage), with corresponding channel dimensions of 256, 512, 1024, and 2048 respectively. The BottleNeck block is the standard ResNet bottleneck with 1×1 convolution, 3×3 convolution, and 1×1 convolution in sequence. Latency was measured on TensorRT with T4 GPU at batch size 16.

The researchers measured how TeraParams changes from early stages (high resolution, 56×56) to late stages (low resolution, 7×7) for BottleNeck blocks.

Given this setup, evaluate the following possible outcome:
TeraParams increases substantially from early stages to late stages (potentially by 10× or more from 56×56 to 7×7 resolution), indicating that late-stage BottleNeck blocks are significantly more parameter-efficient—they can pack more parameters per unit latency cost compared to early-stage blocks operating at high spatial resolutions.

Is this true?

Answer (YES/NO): YES